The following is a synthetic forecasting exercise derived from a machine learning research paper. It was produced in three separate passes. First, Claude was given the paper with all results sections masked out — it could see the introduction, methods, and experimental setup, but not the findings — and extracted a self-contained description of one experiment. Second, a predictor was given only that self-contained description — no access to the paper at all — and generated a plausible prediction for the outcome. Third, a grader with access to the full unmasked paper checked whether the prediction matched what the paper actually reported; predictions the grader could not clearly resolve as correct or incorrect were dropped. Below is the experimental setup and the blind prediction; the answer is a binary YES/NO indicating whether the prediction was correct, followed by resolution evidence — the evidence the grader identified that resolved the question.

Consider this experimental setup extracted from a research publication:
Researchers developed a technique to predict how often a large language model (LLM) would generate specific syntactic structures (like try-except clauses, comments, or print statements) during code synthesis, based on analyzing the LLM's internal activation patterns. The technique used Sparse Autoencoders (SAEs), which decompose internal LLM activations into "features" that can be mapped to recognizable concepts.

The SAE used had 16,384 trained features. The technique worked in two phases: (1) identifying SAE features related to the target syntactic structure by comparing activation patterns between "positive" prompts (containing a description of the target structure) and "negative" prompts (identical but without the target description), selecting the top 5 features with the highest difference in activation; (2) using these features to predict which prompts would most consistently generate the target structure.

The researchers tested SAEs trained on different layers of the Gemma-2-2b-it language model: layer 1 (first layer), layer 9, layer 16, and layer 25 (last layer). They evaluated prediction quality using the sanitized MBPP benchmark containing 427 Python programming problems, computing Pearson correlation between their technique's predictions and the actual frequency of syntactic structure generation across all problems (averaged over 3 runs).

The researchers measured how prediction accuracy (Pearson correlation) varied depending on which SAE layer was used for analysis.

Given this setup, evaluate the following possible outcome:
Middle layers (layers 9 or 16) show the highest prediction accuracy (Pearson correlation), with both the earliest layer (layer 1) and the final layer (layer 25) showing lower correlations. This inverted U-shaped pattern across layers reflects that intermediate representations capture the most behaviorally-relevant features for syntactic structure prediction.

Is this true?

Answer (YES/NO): NO